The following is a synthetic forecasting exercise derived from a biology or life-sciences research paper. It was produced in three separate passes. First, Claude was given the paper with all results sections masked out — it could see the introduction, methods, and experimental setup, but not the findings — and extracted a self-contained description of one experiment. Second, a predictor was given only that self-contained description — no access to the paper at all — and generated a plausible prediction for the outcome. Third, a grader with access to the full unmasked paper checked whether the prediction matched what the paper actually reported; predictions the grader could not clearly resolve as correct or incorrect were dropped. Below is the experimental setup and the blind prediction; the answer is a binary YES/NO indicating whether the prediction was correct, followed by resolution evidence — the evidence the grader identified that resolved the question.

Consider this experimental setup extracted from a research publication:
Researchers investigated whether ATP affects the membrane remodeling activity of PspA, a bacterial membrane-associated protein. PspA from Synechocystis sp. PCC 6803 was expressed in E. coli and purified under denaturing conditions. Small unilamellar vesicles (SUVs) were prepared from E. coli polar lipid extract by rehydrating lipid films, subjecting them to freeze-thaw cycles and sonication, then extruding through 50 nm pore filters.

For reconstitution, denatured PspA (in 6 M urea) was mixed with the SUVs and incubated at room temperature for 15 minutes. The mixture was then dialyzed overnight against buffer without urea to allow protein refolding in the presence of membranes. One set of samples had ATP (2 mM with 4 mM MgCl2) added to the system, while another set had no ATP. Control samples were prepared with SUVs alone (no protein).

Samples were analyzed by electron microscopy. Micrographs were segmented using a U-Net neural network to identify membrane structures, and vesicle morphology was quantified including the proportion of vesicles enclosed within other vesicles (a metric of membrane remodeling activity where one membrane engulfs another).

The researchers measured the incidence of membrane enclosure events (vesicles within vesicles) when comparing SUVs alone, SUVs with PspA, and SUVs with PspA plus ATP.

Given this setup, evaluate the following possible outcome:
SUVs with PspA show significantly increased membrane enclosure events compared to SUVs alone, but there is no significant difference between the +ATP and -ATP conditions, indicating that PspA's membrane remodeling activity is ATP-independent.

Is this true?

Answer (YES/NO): NO